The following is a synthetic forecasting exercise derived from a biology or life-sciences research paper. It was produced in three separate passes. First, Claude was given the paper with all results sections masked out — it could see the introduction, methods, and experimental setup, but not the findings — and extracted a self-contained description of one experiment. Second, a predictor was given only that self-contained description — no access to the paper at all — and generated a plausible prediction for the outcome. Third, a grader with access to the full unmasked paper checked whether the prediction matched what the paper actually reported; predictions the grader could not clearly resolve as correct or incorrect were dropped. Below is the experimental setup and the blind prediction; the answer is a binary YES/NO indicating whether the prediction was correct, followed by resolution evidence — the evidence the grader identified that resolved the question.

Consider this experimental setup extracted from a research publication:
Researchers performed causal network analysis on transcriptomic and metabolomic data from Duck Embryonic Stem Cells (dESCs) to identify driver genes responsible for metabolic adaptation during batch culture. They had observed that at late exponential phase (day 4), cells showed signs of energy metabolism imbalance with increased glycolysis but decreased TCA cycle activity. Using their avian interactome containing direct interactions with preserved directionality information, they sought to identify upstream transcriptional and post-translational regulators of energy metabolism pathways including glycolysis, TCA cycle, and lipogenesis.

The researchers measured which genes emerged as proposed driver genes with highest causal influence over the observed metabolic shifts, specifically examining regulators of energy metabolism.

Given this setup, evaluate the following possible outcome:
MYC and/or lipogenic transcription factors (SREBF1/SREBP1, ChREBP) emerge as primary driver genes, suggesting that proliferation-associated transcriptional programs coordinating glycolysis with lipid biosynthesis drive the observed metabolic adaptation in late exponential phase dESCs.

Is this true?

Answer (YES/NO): NO